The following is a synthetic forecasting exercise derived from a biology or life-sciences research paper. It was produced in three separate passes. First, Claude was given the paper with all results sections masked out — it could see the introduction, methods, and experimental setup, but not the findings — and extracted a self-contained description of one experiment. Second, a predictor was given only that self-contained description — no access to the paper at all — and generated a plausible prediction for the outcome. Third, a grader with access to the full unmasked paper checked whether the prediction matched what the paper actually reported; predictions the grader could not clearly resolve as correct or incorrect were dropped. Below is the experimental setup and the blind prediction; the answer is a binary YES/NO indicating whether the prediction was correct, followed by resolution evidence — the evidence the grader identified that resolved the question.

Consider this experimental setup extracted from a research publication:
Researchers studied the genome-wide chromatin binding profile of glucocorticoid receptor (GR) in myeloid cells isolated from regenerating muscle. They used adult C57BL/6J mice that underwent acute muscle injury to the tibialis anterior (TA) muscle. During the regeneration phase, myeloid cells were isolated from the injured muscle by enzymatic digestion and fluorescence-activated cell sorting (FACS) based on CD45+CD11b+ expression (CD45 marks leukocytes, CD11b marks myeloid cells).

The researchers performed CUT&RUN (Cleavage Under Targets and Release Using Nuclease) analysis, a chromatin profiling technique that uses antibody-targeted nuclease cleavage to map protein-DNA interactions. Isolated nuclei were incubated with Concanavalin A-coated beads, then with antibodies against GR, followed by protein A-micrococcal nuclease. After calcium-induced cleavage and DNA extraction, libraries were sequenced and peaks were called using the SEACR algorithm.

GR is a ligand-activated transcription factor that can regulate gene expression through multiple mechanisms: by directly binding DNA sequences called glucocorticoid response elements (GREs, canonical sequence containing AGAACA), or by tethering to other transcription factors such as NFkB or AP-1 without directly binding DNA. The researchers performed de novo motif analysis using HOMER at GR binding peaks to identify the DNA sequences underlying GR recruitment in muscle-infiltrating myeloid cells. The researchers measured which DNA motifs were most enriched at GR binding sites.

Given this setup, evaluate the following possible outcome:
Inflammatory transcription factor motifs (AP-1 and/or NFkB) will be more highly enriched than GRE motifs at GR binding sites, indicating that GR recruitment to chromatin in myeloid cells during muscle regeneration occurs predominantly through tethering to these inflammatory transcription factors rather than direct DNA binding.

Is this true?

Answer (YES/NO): NO